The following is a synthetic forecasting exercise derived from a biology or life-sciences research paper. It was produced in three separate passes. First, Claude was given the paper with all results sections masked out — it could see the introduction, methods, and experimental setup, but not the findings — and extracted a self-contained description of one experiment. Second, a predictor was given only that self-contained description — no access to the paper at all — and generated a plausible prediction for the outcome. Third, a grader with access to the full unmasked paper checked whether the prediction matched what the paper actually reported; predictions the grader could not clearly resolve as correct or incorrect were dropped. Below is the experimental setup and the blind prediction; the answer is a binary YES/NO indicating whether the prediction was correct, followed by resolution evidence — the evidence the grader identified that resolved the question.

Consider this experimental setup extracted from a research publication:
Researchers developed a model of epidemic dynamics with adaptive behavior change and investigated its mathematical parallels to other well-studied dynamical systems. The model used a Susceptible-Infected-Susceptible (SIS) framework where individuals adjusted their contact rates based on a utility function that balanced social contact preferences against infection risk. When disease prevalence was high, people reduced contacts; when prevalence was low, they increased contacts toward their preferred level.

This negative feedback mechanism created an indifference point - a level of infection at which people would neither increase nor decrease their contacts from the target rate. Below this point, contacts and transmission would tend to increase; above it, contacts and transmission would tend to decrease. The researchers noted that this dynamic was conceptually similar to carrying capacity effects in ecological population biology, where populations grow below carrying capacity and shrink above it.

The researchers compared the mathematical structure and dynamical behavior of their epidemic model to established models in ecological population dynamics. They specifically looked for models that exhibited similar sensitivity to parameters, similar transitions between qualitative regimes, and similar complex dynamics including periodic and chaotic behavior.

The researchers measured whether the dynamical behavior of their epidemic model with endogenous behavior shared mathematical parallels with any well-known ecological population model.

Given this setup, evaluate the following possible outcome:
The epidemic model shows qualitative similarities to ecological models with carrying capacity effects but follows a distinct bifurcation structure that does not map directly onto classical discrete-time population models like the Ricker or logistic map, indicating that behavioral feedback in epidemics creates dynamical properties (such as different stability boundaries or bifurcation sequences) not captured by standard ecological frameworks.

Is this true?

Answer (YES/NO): NO